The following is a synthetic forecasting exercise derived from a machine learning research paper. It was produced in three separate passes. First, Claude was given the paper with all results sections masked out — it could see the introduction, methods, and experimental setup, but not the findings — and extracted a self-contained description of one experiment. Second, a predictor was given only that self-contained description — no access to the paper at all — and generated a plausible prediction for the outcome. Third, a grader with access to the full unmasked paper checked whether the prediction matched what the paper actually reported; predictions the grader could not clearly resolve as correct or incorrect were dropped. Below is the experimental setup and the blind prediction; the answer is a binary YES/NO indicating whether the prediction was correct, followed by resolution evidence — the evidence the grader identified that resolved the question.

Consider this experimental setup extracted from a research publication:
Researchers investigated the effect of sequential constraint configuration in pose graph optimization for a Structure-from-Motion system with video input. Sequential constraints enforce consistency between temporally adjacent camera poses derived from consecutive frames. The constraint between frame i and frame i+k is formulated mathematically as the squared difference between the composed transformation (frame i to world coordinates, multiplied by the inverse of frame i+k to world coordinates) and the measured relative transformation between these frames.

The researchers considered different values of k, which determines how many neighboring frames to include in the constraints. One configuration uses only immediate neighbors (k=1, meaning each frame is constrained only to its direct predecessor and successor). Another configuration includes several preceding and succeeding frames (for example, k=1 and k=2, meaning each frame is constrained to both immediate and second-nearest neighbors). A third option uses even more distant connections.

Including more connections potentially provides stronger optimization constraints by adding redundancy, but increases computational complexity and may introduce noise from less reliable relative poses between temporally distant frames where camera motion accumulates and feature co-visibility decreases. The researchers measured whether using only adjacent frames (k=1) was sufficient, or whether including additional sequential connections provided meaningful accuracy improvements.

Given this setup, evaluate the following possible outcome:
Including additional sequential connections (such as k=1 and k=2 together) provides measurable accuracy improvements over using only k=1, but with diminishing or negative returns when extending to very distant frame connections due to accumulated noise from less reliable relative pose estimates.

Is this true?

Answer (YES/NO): NO